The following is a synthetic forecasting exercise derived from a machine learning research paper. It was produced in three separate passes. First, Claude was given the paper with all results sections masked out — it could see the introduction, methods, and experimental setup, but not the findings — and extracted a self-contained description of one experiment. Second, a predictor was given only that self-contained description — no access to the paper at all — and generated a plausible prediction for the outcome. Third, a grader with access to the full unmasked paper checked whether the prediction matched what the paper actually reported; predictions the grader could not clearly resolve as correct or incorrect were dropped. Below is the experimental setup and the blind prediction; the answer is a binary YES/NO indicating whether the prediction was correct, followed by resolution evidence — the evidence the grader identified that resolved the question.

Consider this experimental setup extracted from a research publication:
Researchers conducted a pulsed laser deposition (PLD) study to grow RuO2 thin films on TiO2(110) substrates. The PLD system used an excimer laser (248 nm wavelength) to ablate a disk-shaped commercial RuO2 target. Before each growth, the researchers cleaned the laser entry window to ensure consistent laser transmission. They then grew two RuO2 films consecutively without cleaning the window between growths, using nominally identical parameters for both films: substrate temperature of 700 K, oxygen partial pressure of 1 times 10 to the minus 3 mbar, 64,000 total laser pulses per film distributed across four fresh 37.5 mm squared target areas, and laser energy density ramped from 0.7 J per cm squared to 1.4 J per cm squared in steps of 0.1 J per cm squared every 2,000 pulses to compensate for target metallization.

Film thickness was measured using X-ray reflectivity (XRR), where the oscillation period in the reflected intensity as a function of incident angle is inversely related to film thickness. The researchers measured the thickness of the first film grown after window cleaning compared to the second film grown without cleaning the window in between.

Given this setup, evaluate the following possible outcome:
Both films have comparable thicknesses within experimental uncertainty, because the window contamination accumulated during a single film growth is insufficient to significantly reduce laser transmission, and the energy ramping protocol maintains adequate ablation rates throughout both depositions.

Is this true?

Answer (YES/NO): NO